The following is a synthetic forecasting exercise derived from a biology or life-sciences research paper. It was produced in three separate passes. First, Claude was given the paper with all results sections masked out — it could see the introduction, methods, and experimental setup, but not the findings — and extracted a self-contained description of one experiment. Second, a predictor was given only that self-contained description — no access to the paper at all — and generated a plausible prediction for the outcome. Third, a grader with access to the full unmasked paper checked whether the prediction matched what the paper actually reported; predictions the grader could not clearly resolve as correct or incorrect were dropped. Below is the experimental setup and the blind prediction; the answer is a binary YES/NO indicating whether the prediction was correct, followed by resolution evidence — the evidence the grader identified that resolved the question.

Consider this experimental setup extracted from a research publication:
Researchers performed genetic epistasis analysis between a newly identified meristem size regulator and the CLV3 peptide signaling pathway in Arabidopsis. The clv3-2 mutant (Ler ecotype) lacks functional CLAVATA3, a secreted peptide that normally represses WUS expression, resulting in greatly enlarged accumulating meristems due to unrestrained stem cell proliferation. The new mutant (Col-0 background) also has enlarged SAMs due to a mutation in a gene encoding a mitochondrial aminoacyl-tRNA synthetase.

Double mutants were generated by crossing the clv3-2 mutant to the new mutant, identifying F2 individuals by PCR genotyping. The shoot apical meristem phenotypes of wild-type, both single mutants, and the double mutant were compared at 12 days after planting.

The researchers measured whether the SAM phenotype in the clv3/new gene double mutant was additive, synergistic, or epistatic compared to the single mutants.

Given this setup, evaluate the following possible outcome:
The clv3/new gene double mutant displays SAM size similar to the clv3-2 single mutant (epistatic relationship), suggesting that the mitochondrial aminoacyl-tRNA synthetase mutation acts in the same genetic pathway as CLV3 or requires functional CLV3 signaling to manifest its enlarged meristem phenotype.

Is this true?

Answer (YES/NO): YES